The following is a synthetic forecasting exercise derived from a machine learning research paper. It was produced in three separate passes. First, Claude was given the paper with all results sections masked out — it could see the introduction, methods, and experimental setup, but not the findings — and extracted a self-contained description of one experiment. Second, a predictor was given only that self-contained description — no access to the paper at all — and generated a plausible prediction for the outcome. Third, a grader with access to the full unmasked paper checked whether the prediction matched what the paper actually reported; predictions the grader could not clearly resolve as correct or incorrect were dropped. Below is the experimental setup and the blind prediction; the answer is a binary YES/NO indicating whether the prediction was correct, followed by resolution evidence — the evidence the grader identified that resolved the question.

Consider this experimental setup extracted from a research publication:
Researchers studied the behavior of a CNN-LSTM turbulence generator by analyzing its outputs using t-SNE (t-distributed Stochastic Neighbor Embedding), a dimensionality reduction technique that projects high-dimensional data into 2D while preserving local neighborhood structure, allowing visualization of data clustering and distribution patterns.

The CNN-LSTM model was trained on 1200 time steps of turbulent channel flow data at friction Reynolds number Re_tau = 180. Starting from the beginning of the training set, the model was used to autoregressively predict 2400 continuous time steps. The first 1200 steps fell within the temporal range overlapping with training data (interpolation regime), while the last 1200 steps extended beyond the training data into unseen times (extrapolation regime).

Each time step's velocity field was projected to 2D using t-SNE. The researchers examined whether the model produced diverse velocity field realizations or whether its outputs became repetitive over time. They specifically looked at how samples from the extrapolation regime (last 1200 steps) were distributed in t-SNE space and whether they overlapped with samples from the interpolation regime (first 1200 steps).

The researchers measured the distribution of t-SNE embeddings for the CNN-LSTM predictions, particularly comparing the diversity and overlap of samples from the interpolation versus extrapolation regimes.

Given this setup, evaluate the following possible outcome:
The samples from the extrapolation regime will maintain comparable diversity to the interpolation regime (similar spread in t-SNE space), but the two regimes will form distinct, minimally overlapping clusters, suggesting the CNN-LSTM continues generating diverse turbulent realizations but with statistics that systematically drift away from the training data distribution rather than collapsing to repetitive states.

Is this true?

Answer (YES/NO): NO